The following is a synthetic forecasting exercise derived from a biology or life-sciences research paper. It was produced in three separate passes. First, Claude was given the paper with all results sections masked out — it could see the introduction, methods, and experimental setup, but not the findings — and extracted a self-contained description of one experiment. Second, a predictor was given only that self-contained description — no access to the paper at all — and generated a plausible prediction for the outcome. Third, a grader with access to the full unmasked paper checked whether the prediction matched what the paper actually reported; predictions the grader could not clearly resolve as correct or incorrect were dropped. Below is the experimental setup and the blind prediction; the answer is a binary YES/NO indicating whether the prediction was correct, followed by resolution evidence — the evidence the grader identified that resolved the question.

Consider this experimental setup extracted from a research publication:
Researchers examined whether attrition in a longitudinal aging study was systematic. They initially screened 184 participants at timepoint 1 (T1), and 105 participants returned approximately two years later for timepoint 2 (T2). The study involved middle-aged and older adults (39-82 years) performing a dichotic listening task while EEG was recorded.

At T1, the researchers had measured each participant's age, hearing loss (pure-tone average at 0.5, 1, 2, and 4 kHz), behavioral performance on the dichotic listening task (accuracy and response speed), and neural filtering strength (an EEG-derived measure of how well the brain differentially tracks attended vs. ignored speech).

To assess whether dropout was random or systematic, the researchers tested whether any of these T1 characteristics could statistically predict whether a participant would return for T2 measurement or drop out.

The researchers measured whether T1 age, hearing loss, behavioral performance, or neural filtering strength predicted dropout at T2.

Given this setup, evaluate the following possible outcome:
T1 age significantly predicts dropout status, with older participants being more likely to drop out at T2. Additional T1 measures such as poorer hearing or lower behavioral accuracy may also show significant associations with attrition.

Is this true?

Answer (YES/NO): NO